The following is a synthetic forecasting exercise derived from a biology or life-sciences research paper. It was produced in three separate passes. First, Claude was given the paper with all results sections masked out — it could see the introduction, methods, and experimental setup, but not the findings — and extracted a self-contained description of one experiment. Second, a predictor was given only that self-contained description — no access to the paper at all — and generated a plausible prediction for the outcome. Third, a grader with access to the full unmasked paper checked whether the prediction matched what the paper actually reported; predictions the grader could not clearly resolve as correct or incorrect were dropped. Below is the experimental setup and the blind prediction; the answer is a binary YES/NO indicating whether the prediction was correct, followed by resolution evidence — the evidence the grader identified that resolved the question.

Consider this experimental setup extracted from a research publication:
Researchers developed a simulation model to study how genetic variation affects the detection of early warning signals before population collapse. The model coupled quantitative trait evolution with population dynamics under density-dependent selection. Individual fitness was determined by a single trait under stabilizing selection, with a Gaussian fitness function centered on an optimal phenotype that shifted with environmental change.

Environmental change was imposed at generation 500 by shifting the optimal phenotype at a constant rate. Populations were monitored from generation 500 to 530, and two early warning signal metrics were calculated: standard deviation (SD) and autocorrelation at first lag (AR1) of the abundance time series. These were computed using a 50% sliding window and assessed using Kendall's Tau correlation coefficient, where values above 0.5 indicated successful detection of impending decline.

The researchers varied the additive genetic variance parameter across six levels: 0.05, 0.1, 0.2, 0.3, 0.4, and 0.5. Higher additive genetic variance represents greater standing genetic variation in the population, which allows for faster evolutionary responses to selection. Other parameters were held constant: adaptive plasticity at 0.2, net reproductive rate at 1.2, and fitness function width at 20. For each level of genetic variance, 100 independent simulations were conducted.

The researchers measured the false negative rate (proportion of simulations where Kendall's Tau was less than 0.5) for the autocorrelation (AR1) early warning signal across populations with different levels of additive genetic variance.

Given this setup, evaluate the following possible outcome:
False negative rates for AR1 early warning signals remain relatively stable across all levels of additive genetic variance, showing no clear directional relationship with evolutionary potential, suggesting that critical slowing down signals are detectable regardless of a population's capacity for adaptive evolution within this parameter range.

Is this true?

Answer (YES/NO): YES